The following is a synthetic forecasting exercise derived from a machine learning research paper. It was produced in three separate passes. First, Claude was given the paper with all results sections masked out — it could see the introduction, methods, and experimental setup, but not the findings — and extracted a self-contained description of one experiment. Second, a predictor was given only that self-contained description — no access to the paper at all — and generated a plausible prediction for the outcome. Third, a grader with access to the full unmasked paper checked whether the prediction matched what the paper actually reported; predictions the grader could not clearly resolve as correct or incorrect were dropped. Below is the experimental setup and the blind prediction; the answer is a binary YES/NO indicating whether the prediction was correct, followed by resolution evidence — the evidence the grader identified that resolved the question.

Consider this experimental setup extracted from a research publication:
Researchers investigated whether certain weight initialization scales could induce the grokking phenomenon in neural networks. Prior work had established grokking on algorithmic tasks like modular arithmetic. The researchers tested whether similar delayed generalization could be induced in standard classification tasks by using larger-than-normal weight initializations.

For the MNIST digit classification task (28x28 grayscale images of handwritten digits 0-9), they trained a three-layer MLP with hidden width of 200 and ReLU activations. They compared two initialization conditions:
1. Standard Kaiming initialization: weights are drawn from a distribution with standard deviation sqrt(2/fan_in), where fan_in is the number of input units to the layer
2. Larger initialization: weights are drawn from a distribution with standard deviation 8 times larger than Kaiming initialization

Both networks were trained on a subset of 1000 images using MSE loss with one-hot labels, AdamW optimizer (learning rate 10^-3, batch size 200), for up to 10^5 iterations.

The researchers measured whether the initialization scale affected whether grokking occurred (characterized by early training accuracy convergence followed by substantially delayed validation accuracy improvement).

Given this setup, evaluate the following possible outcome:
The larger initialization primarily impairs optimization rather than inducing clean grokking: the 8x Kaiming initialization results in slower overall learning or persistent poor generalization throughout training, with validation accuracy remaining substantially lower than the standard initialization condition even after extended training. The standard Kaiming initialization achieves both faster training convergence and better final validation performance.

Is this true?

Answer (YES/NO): NO